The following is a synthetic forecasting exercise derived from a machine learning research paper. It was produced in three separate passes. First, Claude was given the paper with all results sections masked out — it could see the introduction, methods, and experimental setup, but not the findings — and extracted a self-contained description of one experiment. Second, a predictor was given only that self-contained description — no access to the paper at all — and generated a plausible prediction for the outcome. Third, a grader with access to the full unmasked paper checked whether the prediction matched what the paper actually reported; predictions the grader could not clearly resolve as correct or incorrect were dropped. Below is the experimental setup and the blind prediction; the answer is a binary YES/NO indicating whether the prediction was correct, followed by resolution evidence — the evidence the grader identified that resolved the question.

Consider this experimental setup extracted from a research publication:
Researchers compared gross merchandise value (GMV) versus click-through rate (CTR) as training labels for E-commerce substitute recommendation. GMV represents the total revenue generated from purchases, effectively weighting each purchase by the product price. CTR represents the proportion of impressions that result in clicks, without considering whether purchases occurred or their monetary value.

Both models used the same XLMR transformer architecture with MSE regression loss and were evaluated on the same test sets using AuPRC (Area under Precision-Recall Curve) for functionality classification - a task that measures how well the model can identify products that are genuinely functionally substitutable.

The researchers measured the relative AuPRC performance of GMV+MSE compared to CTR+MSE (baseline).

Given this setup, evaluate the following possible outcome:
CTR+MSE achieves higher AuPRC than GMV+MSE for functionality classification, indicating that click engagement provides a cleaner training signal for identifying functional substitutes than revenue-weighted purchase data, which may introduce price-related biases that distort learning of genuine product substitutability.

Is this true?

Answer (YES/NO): YES